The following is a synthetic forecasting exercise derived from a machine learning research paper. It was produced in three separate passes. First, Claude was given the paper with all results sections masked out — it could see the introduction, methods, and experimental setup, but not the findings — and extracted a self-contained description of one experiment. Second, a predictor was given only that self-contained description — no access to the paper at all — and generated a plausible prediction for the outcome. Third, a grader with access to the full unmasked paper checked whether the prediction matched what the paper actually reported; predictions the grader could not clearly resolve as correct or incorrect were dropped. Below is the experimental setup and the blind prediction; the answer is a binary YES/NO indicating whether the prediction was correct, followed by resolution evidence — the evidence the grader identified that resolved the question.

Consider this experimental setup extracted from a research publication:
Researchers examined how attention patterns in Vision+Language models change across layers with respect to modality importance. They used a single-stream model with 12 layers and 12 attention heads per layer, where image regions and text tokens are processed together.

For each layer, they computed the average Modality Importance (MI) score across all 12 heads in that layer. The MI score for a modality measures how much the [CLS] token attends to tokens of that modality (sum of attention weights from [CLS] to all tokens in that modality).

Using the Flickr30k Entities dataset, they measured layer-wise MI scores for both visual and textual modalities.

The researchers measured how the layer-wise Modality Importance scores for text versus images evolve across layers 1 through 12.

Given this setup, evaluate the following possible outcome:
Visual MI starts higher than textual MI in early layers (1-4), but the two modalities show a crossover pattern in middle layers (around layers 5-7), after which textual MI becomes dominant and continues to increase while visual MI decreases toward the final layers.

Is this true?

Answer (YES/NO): NO